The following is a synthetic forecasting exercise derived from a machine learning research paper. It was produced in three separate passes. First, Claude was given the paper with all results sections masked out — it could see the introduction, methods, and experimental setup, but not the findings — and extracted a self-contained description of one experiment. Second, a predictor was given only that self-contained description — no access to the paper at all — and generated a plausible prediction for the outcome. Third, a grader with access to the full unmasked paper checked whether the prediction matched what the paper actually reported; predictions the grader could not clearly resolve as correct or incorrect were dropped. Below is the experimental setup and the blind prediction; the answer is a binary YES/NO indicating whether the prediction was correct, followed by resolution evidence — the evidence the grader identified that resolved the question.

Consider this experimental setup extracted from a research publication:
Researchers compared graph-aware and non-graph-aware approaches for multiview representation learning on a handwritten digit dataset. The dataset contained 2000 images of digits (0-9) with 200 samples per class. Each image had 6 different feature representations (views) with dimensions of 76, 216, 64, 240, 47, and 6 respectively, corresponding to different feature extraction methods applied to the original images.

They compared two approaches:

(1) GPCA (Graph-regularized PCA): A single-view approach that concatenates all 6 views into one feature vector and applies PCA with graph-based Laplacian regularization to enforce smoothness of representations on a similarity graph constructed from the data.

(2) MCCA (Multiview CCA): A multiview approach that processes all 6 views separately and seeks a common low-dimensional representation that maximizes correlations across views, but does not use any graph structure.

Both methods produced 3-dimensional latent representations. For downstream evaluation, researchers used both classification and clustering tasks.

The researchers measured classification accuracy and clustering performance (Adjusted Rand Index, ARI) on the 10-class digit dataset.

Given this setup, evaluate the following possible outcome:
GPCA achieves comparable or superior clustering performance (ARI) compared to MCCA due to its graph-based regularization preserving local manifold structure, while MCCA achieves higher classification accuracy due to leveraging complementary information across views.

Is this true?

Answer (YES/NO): NO